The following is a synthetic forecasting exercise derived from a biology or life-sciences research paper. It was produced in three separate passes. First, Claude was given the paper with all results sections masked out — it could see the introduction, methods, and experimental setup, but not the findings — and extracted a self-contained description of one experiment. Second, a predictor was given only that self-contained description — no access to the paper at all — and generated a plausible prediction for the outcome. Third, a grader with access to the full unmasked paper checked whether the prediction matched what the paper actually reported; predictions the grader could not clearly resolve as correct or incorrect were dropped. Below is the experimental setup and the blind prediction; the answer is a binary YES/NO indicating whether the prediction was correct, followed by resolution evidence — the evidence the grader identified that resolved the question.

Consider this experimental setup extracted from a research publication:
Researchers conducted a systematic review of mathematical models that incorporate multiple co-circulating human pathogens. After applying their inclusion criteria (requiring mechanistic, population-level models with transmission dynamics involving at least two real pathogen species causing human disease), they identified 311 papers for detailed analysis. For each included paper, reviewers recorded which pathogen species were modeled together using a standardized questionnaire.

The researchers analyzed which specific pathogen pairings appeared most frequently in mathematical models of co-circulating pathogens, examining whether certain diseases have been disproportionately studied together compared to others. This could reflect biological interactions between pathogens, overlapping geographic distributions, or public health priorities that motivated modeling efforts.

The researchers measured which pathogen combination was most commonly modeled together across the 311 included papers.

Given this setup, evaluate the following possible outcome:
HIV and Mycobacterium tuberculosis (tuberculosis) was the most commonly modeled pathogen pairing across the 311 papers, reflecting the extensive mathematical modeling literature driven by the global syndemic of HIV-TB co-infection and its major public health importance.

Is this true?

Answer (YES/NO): YES